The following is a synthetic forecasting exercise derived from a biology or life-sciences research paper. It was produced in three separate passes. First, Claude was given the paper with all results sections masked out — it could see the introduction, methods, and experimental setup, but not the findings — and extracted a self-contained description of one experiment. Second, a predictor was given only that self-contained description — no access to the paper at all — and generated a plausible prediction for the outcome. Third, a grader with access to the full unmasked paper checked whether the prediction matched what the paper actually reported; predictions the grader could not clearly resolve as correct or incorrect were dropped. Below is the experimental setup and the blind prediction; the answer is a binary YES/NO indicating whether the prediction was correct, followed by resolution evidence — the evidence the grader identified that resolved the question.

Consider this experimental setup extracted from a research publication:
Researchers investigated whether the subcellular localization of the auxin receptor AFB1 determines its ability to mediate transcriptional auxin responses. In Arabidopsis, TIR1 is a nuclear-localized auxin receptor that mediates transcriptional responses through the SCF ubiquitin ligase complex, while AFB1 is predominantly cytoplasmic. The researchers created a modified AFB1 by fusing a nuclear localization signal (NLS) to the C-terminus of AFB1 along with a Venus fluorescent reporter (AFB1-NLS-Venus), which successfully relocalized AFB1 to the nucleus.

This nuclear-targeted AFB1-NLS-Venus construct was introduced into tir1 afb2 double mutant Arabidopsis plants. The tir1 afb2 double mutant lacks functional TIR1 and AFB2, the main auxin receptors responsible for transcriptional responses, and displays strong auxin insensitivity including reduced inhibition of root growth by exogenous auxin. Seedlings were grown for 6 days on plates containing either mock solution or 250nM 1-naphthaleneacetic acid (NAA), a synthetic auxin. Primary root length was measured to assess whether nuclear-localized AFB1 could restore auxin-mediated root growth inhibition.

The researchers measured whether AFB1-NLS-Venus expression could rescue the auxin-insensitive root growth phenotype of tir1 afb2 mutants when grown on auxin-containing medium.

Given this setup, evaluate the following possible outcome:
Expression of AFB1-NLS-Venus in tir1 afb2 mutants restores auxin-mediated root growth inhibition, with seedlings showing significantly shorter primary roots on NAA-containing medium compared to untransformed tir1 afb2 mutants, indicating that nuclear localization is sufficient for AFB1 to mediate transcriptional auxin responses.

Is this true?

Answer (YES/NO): NO